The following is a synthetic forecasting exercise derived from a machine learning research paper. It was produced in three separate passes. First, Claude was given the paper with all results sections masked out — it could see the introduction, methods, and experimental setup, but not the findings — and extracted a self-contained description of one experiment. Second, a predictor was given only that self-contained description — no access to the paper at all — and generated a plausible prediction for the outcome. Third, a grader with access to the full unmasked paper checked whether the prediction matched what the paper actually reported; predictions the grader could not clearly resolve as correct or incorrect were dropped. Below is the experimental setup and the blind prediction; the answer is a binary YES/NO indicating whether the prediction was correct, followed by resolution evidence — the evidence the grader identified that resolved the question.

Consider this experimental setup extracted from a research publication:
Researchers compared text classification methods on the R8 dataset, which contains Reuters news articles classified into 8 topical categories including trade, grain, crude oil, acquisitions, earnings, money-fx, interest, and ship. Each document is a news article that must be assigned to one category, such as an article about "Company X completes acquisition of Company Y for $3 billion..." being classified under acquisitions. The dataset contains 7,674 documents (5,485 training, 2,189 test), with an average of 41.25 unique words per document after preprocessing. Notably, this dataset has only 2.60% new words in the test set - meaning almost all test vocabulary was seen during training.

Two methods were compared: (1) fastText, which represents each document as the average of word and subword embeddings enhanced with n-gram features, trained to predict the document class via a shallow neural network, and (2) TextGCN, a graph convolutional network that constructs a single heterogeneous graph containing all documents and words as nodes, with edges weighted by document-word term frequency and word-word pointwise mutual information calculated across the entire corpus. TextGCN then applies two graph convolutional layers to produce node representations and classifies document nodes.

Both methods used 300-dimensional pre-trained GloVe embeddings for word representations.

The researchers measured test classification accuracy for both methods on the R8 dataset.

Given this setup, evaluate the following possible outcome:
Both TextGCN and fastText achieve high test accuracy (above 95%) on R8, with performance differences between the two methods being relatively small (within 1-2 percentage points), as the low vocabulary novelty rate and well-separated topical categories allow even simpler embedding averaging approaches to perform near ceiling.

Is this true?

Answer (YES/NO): YES